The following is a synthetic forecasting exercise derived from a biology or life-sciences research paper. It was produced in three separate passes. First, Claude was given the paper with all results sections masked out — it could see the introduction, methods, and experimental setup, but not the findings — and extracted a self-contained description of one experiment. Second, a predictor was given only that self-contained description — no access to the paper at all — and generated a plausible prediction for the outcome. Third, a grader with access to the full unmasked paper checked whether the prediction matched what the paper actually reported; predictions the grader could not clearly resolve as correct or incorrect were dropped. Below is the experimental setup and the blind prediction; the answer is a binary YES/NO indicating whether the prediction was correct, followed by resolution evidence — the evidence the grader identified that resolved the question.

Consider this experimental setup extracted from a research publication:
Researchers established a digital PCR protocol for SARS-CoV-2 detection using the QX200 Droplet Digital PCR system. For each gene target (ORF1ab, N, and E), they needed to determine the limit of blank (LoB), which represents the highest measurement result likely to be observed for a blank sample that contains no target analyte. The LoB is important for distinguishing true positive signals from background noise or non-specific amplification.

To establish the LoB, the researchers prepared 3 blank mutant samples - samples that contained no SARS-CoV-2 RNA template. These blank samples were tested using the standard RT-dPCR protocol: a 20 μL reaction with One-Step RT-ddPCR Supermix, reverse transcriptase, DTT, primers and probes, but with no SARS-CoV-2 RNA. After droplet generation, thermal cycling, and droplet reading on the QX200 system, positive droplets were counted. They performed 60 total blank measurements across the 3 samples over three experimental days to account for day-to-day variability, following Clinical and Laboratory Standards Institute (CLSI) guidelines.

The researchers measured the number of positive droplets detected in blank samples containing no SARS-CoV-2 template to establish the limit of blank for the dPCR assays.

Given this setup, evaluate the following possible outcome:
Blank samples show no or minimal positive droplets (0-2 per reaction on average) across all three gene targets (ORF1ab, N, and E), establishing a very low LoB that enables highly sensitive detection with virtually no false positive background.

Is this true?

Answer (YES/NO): YES